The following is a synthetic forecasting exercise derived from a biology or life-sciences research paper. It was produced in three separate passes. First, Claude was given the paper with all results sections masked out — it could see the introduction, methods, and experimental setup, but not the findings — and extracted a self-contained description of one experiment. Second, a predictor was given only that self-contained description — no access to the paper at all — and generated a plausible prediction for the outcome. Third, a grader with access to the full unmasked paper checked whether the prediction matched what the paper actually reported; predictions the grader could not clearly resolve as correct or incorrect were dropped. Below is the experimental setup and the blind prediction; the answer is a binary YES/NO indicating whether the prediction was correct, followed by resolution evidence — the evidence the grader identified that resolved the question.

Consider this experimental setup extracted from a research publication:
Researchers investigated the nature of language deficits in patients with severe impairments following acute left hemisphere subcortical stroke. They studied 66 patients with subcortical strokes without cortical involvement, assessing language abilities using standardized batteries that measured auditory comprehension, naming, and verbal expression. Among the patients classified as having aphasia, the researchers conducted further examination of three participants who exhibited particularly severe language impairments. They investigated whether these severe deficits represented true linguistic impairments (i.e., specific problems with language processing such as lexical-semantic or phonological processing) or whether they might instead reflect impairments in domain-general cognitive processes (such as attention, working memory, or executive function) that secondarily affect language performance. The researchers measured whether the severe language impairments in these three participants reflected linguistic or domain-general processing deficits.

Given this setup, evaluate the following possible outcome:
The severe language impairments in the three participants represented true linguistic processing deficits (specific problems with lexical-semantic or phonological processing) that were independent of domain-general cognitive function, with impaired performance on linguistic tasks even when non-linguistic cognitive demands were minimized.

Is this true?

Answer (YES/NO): NO